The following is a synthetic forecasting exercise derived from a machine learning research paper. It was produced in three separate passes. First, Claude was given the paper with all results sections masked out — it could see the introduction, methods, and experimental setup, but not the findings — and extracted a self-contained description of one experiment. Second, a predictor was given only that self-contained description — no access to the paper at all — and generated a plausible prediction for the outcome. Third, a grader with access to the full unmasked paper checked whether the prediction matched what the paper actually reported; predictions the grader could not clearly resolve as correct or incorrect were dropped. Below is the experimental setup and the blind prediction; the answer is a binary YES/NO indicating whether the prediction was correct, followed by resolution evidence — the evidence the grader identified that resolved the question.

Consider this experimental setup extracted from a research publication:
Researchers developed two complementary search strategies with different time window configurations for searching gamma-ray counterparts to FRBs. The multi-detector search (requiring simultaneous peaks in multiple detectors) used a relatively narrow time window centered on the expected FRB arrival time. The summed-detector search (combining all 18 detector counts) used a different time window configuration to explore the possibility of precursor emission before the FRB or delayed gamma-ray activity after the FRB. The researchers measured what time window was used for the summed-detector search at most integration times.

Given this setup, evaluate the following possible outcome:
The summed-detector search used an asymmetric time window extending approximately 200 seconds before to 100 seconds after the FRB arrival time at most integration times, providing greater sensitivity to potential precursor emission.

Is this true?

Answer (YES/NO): NO